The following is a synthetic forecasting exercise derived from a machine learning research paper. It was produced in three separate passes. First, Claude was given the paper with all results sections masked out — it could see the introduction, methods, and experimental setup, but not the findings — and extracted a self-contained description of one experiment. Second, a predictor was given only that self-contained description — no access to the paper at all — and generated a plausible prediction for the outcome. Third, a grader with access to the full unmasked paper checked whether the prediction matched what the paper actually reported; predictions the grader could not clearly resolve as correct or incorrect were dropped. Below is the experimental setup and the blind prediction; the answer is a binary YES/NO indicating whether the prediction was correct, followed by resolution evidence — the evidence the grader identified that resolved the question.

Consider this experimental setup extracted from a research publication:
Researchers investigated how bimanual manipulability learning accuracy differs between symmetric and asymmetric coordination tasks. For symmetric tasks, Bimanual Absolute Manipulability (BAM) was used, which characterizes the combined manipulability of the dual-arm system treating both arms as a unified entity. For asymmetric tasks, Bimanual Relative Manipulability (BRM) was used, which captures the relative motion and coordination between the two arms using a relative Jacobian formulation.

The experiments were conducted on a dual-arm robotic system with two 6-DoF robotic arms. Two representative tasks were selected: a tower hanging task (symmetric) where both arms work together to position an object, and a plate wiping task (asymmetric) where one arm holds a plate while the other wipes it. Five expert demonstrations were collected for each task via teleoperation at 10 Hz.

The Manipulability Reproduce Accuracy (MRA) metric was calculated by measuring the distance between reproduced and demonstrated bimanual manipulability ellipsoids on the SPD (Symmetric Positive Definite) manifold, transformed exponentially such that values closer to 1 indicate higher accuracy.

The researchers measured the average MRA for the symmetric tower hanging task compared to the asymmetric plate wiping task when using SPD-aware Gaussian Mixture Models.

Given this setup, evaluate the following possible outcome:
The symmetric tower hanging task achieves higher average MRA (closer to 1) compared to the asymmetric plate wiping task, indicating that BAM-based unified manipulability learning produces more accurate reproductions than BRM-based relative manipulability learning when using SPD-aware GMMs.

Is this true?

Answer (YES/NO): NO